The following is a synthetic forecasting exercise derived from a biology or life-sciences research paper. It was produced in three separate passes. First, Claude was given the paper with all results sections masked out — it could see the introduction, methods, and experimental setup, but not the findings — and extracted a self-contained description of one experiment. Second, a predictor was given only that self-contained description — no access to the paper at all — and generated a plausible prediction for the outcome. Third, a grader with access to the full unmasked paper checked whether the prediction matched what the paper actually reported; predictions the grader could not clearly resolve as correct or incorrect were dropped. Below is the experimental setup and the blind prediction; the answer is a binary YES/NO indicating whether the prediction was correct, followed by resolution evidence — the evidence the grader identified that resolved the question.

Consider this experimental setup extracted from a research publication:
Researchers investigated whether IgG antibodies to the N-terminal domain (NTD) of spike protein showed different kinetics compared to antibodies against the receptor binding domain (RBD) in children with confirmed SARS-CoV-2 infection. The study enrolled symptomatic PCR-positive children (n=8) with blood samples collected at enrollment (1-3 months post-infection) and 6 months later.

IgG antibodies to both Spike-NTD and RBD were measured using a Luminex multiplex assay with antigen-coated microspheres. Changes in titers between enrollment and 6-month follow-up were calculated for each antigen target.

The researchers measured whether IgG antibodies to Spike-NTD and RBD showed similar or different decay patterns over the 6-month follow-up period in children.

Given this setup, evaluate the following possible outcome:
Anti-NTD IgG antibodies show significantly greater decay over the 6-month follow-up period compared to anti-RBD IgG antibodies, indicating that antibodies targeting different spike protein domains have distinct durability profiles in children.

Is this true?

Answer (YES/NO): NO